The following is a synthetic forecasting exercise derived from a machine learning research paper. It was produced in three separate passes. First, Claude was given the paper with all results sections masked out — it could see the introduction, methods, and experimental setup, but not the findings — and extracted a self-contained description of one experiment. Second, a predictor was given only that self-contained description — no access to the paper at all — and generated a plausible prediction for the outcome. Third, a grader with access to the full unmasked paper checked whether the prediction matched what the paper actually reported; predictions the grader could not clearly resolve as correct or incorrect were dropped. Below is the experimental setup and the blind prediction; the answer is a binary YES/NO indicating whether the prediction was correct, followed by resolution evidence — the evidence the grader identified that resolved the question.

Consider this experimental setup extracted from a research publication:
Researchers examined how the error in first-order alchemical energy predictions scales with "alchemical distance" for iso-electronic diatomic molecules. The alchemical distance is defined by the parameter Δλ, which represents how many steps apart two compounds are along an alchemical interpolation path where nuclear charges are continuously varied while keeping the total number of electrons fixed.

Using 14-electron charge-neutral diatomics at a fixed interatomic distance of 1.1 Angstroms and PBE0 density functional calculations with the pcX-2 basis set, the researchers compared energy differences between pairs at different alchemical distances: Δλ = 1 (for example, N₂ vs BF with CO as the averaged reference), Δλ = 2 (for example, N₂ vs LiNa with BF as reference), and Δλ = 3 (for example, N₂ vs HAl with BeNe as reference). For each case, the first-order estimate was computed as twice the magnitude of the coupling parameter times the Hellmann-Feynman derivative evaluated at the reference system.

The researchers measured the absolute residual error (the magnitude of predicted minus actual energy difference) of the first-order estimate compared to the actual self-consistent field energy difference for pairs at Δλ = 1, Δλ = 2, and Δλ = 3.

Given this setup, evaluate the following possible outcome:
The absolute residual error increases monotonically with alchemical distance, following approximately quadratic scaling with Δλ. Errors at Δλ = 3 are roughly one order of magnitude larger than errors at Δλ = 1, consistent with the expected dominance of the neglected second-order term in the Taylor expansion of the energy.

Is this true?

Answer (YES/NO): NO